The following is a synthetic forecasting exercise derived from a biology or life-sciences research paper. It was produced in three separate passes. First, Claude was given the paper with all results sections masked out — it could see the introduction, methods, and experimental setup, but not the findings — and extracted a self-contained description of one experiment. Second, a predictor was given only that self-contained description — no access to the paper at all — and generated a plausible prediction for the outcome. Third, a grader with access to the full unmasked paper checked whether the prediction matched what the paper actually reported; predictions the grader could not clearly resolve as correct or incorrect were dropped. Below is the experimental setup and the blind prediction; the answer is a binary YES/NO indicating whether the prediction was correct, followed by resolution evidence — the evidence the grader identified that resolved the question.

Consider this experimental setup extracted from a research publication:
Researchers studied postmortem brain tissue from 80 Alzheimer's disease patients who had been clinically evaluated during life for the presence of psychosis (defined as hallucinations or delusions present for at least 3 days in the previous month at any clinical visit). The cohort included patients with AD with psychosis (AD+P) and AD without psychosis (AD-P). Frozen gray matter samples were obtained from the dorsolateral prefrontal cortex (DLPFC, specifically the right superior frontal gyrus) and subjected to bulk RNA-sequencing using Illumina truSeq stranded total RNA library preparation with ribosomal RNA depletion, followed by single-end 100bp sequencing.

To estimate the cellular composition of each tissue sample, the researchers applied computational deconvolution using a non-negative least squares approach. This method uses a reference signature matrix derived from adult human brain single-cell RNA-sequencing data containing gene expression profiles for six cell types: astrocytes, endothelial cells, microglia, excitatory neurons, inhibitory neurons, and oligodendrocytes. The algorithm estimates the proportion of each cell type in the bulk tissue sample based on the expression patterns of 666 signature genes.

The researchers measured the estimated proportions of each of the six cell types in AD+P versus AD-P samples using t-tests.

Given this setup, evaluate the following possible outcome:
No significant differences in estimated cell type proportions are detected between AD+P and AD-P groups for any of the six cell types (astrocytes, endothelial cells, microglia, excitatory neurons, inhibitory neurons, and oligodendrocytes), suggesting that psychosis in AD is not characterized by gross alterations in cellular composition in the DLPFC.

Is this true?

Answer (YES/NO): NO